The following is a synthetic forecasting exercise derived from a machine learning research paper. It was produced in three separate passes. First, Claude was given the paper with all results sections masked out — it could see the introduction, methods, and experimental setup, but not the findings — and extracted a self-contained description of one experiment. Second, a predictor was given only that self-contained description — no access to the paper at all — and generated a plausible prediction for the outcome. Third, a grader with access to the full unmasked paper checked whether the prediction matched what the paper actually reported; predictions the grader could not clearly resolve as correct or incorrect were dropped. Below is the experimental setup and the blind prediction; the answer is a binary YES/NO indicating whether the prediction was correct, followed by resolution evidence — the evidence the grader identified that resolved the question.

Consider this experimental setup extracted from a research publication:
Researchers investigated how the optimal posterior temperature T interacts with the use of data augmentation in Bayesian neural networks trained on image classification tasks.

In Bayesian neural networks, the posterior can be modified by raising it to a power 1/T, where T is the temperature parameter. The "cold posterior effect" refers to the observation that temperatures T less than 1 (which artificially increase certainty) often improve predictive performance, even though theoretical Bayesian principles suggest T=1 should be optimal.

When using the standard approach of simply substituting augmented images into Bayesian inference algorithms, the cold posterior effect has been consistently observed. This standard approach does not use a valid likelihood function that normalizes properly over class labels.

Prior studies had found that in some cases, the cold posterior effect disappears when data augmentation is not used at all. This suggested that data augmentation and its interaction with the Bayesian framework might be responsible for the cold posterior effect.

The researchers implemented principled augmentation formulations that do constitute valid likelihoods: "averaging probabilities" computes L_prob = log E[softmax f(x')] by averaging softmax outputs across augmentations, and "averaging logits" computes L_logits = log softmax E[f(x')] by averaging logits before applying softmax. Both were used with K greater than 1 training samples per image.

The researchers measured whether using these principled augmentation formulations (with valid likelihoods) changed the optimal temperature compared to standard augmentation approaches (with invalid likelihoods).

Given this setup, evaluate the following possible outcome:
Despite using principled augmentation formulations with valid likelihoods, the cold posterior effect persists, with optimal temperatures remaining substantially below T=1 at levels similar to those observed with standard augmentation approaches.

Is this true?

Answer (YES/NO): YES